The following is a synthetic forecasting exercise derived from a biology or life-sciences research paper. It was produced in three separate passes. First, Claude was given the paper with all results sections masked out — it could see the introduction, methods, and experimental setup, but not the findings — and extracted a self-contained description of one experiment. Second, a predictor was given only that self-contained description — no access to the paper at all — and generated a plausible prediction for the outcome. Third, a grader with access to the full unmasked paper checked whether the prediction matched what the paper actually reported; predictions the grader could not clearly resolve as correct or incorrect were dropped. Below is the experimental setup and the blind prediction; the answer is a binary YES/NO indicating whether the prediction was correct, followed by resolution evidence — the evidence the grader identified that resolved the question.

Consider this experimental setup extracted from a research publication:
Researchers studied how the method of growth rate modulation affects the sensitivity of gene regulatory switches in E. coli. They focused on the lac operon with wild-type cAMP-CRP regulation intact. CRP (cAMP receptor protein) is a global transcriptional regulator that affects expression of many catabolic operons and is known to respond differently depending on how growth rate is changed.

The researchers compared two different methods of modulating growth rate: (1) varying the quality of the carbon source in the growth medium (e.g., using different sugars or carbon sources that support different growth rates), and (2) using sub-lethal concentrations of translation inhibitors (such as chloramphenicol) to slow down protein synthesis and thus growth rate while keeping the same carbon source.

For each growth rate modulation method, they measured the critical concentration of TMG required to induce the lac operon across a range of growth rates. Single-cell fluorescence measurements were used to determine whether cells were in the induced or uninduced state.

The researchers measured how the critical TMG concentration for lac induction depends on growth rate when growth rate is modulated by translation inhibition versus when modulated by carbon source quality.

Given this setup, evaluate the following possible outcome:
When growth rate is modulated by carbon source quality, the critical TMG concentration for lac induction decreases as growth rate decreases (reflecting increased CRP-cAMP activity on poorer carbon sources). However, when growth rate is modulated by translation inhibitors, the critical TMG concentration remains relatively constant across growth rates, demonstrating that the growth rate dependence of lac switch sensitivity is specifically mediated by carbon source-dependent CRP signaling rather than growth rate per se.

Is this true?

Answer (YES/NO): NO